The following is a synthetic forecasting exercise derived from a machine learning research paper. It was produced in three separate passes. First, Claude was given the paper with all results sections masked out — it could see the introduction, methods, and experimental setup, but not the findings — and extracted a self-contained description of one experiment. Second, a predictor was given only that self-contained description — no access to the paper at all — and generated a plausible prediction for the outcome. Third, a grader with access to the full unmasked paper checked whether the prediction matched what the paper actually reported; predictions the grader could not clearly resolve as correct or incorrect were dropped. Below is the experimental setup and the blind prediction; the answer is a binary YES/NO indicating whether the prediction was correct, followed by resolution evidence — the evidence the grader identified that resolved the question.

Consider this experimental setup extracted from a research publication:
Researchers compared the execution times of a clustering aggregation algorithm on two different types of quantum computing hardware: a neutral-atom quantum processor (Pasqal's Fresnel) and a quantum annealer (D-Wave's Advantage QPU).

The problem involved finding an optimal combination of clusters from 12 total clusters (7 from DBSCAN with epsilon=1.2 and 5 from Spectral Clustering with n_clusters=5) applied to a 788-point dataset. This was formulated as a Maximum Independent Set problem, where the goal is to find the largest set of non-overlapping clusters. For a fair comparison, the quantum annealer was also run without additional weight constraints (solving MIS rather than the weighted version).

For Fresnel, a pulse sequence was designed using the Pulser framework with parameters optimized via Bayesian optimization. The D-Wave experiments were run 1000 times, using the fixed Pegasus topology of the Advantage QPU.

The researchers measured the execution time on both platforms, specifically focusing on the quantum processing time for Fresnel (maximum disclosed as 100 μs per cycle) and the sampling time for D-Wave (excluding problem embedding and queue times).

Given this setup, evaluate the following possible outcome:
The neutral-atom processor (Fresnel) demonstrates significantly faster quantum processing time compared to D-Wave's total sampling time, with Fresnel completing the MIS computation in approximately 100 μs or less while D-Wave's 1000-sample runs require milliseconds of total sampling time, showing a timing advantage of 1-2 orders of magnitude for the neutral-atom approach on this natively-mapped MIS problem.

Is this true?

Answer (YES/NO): NO